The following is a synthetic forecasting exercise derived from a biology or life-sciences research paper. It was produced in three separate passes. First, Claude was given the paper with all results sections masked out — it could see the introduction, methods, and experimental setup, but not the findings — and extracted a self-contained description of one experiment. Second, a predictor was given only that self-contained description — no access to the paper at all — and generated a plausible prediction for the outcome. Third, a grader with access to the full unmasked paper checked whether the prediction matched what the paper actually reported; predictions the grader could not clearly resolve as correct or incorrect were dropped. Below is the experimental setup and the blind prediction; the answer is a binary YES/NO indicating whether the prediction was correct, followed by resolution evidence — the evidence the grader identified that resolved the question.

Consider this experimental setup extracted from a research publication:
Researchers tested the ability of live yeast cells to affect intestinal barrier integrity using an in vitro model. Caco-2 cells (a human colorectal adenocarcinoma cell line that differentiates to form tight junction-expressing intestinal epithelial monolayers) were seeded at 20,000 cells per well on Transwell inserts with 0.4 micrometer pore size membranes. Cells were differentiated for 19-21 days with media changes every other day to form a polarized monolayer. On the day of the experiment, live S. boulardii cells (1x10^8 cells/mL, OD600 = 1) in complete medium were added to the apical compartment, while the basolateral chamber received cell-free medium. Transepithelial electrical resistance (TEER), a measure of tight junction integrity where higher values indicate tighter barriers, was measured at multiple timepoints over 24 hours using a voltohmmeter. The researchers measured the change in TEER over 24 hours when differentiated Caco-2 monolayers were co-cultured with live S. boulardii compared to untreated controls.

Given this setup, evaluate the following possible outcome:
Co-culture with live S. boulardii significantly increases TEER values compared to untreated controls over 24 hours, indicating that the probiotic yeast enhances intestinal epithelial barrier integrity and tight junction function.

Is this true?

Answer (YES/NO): YES